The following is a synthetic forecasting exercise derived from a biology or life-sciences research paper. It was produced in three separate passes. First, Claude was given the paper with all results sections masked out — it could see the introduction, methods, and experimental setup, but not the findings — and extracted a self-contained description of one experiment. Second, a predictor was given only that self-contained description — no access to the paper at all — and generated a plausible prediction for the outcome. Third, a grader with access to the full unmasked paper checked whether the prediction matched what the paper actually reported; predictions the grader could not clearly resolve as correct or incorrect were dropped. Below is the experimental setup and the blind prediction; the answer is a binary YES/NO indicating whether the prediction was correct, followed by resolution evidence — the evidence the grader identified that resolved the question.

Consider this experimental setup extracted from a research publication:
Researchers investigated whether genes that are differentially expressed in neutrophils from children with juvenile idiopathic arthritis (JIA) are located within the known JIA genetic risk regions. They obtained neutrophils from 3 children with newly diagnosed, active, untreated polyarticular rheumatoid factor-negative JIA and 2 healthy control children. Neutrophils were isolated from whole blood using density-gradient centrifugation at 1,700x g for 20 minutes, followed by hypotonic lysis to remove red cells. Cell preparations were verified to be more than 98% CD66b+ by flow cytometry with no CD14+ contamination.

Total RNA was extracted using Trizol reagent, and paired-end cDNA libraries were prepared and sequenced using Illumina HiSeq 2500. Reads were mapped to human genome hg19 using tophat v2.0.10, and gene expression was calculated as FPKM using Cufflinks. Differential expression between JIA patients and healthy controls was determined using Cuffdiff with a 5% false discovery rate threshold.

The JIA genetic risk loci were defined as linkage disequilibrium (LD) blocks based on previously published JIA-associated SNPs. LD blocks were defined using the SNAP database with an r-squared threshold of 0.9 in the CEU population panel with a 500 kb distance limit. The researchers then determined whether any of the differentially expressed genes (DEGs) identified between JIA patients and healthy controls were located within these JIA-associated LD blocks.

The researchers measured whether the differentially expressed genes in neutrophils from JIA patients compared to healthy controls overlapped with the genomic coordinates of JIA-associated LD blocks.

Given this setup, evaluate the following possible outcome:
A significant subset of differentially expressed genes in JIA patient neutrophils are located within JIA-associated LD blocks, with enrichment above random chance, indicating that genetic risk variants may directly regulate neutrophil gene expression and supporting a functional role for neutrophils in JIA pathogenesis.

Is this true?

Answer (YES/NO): NO